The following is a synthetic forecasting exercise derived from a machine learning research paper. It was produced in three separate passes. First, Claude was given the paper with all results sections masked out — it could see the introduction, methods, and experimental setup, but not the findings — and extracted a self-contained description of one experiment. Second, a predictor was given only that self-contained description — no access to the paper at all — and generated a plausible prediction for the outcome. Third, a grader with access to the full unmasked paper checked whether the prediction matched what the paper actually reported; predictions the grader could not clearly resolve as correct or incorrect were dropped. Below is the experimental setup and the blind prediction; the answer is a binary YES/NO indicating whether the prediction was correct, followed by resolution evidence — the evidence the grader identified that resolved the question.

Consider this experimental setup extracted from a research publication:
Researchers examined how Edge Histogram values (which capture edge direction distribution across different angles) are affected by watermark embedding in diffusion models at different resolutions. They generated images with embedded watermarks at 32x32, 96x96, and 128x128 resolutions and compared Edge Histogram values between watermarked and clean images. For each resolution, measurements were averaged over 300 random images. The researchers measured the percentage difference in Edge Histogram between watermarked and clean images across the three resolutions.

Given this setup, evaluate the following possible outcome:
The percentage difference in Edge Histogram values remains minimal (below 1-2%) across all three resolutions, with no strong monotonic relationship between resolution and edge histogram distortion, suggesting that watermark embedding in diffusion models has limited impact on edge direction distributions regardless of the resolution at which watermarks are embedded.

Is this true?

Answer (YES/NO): YES